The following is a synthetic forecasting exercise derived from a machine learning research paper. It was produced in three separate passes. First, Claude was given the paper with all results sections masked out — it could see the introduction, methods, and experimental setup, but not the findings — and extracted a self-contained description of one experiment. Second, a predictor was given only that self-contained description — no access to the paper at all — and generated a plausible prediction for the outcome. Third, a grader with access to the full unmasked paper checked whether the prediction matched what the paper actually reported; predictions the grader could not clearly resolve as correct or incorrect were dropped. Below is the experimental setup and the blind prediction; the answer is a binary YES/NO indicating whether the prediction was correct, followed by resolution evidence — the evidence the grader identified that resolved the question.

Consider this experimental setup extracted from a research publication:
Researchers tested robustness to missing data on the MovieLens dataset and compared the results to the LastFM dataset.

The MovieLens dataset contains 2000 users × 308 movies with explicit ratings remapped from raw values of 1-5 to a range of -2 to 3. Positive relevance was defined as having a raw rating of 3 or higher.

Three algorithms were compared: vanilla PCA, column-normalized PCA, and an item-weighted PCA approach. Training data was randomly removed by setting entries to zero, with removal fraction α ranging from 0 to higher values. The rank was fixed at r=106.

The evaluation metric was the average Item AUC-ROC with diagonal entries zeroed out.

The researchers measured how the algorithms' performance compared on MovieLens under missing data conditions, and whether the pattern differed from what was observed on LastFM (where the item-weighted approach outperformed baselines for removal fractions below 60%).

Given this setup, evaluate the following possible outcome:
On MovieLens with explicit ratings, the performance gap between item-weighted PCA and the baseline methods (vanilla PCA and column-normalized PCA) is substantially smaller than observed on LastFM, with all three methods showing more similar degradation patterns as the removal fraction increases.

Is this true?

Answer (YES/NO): YES